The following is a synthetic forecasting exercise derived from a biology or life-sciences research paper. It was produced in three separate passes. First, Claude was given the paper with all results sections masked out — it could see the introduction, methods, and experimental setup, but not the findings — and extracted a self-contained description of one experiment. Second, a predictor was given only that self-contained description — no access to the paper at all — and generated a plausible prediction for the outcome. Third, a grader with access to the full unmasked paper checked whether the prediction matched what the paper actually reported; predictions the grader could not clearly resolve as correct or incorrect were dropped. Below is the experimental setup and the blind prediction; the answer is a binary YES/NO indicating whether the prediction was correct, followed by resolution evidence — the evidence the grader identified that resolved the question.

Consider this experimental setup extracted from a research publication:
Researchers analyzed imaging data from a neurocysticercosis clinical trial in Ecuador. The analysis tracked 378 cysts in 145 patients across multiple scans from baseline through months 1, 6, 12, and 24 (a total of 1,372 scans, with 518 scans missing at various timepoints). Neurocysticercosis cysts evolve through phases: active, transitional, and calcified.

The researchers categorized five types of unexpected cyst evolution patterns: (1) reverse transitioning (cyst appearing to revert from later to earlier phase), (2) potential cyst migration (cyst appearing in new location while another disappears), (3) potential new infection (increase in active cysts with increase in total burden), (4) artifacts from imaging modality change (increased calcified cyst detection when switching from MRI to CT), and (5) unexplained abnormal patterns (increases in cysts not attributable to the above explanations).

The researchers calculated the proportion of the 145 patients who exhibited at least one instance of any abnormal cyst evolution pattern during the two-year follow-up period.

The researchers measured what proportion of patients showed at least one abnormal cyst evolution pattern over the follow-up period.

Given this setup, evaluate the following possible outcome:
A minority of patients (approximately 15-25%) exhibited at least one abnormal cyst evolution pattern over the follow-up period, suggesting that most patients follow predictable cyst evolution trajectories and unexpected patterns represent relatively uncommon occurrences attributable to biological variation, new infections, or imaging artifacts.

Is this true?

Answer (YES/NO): NO